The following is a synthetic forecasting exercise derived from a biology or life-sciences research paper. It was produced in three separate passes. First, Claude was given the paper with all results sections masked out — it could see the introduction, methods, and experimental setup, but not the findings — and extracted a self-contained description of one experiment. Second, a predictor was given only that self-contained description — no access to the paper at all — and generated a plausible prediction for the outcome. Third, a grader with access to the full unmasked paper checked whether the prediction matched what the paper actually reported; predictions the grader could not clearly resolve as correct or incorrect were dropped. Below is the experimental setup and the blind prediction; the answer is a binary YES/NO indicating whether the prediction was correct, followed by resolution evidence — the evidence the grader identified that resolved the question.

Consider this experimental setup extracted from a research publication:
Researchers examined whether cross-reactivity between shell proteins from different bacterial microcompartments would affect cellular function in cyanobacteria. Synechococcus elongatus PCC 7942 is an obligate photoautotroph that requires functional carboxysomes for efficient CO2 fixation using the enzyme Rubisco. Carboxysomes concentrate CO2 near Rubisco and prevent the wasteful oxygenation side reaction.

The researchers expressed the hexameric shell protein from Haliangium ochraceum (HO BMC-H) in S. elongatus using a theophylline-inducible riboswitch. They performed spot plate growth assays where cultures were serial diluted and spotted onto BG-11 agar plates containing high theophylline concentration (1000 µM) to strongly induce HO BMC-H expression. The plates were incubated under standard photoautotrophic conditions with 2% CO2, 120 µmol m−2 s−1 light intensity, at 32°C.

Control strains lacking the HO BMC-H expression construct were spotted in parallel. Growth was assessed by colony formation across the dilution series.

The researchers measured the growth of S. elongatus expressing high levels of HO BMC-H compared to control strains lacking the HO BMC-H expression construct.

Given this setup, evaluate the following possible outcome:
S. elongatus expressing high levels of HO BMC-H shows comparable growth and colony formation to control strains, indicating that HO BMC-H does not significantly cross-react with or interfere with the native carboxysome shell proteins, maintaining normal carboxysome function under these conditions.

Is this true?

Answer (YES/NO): NO